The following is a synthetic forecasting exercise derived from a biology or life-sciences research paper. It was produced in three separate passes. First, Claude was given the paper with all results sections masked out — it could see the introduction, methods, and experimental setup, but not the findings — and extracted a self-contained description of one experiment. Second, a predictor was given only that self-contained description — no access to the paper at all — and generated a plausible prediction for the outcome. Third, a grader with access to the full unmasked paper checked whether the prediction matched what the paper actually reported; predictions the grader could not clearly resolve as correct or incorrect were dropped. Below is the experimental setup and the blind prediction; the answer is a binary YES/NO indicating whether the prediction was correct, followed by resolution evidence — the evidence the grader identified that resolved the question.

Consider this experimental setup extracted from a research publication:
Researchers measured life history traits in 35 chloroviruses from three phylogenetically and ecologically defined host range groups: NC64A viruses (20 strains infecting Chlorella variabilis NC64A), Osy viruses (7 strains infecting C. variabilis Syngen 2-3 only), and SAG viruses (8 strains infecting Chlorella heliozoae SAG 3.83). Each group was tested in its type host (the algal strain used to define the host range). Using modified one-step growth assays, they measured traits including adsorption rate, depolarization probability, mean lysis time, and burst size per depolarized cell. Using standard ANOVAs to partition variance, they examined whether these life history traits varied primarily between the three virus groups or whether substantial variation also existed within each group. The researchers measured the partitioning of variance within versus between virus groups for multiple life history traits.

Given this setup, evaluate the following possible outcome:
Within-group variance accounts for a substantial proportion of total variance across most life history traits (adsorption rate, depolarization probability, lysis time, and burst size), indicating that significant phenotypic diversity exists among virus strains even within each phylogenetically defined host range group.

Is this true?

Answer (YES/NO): NO